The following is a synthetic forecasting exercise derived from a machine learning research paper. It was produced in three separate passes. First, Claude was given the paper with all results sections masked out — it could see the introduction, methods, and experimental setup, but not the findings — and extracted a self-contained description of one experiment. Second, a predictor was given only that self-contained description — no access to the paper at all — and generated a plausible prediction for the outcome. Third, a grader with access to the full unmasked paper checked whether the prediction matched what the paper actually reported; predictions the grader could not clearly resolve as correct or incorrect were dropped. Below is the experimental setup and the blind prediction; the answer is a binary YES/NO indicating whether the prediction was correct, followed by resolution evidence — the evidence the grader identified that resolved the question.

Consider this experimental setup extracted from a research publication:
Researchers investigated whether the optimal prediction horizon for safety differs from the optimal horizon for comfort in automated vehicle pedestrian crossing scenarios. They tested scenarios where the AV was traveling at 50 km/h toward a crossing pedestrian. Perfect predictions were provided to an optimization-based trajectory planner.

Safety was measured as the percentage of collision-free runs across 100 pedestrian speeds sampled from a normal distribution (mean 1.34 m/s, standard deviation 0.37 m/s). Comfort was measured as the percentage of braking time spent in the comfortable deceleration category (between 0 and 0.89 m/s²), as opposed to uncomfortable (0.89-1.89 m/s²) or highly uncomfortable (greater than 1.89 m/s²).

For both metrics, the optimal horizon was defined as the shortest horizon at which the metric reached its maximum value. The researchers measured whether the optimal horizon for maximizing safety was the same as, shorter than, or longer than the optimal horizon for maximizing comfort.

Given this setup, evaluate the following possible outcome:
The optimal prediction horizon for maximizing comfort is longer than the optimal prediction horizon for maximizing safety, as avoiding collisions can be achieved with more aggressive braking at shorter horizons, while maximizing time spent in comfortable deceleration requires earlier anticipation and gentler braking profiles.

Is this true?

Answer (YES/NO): YES